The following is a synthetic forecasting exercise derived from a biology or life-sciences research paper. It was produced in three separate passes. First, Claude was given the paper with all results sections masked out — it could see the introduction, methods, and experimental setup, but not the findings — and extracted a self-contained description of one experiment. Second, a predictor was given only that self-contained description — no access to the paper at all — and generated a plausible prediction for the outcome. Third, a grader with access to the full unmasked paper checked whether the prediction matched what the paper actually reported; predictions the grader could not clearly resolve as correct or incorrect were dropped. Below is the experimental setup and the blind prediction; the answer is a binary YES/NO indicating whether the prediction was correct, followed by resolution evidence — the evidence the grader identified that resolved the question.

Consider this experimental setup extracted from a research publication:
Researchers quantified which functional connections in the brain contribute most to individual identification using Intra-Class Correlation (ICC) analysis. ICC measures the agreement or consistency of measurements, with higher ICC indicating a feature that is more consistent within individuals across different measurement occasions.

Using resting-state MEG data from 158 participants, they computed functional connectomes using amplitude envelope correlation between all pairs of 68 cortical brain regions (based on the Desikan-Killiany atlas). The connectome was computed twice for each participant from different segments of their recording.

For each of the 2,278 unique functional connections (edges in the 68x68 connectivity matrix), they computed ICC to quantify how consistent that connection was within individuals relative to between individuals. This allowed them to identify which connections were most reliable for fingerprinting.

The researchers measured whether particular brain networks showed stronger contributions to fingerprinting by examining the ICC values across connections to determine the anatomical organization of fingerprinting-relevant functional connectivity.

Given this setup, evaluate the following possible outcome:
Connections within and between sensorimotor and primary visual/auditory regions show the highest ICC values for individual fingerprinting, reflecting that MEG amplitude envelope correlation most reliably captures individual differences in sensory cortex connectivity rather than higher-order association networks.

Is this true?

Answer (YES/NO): NO